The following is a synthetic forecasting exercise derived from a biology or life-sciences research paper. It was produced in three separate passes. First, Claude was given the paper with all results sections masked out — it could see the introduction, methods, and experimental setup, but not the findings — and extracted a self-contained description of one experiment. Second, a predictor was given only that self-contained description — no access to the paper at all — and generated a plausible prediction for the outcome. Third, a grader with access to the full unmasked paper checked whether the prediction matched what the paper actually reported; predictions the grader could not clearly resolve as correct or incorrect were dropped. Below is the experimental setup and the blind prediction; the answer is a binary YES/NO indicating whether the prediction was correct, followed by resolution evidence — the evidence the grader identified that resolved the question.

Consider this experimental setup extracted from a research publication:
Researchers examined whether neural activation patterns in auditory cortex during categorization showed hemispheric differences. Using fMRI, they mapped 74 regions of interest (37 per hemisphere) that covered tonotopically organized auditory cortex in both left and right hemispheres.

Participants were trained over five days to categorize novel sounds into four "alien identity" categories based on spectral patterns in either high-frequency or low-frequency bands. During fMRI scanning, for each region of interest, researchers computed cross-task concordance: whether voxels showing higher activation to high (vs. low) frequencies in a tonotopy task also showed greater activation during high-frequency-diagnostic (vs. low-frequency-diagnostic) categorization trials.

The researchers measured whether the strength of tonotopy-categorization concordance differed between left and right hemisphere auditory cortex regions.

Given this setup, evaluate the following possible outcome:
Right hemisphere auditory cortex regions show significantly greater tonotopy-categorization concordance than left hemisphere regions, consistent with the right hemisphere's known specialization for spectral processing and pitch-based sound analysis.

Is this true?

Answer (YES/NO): NO